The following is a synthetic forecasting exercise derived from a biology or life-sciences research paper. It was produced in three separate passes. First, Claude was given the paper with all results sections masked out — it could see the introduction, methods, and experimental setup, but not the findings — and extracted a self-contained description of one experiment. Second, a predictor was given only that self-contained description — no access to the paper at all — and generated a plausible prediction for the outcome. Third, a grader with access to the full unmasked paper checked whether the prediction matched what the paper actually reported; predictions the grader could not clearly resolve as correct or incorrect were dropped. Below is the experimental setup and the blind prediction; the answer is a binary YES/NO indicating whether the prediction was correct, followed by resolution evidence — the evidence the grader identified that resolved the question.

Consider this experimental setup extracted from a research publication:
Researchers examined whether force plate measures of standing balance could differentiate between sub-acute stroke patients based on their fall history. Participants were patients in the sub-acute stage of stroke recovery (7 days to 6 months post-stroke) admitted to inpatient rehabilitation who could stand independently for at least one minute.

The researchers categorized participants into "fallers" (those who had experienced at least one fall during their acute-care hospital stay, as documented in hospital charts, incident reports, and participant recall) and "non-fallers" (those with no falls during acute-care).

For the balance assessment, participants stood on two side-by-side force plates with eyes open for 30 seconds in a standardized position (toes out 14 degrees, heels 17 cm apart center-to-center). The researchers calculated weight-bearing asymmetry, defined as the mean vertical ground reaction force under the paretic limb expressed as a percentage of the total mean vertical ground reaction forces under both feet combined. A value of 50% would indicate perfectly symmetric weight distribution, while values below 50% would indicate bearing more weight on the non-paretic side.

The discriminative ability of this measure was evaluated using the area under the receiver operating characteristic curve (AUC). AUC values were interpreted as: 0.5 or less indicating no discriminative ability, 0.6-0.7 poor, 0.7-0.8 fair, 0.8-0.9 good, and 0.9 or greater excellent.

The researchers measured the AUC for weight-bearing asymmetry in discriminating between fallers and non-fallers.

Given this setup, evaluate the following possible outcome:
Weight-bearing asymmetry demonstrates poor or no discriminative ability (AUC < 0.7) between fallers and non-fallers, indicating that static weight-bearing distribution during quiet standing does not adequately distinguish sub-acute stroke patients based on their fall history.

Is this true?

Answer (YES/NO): YES